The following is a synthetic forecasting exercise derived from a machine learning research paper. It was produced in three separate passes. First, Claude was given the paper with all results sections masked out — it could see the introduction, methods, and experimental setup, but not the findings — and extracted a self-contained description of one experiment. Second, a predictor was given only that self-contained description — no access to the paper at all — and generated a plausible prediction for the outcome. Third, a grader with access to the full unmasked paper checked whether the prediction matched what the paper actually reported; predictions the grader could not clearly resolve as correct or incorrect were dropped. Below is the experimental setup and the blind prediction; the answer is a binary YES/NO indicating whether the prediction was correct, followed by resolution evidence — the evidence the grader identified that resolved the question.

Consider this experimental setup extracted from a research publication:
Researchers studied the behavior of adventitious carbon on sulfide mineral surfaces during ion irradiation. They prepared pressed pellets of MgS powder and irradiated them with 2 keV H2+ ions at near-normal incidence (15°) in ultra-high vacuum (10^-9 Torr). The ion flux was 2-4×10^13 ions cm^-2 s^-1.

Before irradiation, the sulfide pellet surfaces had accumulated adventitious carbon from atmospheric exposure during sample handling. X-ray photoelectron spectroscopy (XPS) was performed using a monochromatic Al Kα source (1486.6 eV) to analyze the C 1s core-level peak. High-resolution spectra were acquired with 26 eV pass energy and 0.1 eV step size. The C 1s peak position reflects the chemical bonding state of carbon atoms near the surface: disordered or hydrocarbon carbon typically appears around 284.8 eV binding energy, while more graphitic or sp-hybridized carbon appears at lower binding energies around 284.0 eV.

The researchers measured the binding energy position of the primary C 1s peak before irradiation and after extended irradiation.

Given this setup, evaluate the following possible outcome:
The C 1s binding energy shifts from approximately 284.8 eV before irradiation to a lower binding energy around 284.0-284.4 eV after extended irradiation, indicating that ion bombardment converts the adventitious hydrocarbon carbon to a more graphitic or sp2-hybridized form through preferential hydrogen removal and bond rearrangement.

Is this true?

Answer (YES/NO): YES